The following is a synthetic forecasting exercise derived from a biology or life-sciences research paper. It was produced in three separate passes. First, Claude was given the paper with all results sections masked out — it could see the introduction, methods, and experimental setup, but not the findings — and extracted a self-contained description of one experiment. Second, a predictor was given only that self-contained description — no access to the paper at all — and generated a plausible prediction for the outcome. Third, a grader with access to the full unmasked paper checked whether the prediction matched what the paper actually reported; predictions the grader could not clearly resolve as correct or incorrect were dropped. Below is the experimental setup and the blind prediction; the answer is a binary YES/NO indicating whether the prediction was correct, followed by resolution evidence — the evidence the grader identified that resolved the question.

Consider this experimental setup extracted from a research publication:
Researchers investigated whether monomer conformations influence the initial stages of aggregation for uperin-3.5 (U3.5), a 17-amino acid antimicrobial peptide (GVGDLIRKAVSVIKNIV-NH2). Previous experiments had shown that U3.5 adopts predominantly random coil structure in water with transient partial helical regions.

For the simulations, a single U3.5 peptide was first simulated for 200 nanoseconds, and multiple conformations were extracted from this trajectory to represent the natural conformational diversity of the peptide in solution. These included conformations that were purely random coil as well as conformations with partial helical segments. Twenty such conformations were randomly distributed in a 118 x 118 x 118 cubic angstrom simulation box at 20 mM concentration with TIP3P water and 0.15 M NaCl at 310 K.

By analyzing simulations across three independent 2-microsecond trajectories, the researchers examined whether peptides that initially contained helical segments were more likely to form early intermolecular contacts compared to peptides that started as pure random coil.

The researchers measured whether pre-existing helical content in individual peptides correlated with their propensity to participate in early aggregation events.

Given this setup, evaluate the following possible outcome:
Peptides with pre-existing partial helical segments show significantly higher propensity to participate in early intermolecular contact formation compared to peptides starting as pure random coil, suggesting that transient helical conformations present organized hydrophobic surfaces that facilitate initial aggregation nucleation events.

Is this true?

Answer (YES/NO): YES